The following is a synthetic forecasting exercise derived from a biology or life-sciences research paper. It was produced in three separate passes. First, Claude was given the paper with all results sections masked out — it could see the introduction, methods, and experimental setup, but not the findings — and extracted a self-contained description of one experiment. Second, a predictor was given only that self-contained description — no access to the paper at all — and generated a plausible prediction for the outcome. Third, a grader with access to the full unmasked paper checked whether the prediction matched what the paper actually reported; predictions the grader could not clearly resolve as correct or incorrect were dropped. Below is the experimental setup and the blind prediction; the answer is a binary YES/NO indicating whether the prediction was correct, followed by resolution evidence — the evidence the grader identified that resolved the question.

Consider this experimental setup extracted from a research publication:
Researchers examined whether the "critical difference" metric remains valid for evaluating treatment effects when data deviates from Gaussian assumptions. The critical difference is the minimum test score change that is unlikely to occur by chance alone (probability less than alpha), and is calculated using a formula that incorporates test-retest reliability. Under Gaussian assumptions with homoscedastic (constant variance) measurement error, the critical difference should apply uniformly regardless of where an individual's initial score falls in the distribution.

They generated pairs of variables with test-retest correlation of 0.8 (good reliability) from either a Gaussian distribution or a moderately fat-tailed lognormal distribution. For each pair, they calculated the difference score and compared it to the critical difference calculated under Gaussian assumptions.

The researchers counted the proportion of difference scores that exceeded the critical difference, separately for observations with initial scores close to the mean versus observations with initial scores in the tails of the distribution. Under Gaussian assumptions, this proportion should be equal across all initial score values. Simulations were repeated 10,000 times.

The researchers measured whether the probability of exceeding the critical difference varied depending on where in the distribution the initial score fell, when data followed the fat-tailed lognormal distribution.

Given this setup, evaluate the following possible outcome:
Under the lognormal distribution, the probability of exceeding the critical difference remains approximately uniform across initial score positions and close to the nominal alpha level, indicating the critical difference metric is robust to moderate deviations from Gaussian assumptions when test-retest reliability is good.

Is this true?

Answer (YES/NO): NO